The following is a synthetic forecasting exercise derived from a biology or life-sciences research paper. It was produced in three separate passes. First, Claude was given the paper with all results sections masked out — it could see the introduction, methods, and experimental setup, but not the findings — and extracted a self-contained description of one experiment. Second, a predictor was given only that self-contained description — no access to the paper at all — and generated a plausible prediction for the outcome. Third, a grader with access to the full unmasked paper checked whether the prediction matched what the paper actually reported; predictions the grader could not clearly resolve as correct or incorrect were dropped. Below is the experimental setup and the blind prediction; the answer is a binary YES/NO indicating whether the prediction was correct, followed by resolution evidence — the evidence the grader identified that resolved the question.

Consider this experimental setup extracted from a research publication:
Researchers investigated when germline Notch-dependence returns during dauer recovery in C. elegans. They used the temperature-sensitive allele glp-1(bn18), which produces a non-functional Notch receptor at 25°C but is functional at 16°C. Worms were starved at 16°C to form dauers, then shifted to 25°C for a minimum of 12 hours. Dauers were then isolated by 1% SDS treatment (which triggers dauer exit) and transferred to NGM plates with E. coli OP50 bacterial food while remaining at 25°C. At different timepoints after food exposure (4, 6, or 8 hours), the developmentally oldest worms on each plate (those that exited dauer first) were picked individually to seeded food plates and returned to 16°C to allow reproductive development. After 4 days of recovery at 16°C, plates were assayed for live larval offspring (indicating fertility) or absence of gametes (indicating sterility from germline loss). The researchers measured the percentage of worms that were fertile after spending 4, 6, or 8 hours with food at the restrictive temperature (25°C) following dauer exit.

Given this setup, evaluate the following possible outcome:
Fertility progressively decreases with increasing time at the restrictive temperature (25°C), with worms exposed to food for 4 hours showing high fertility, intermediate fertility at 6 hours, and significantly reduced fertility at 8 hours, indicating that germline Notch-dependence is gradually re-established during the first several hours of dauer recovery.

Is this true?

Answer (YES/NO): YES